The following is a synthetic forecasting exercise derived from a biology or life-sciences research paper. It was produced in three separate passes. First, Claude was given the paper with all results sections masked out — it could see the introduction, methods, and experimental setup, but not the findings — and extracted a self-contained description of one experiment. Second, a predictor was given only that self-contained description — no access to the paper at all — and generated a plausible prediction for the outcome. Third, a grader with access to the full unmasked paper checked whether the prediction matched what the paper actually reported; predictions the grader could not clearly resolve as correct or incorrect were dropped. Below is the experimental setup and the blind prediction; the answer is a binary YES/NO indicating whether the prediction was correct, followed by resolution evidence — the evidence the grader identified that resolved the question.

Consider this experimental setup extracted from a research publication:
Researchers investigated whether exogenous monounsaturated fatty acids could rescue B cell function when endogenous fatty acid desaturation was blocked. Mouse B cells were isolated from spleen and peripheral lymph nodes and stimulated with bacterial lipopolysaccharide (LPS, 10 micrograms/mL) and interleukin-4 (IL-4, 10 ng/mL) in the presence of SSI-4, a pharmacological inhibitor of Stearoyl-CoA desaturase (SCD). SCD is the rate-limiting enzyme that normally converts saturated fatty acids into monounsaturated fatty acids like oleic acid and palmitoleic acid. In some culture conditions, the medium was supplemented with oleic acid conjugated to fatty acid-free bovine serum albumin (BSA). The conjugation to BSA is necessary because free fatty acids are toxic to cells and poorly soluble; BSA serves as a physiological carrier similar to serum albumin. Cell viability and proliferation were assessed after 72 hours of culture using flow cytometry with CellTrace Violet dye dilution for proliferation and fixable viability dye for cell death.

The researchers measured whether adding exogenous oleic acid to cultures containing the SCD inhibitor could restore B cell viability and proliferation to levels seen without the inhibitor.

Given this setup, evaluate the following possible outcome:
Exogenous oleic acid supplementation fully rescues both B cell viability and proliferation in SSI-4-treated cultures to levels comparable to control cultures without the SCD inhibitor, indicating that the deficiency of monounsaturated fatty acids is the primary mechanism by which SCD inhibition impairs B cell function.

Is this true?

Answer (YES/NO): YES